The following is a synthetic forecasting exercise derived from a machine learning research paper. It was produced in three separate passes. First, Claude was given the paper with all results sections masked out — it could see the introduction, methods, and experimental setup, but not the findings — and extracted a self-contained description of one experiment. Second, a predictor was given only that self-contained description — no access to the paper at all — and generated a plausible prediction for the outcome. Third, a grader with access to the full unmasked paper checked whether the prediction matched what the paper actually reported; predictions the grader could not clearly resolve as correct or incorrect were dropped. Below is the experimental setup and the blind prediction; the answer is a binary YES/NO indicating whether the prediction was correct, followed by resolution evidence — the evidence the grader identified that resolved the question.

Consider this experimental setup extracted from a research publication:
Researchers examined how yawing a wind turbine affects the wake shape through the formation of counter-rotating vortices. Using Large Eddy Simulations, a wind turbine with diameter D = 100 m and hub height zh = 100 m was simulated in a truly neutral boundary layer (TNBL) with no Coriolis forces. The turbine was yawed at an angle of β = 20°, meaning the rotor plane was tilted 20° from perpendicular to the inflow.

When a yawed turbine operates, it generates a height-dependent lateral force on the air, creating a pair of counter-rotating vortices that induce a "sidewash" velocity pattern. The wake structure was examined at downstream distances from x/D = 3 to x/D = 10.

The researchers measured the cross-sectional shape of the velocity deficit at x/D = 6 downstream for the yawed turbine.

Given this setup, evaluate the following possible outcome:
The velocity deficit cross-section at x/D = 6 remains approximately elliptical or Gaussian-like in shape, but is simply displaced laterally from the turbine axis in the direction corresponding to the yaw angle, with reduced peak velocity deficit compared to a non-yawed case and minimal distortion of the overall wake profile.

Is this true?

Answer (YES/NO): NO